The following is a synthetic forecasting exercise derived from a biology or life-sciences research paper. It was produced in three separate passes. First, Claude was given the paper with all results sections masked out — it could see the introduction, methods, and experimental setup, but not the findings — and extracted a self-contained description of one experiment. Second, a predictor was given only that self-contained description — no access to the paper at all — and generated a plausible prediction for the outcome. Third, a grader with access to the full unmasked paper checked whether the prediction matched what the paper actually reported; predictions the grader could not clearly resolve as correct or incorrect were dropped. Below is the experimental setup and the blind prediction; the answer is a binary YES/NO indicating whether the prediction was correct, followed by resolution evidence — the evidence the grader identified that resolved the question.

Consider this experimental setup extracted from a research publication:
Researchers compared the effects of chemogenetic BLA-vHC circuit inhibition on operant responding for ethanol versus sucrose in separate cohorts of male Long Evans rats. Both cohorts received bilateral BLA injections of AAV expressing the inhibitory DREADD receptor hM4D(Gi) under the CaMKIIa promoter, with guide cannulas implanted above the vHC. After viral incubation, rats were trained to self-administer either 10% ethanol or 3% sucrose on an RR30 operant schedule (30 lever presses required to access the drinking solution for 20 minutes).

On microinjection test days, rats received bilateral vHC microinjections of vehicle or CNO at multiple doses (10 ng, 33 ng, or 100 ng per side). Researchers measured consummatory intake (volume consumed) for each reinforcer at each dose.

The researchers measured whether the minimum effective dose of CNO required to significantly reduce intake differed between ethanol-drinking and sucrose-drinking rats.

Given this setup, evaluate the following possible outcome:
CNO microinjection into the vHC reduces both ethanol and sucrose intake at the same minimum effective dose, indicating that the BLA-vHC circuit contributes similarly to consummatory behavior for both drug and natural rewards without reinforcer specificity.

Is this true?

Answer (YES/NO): NO